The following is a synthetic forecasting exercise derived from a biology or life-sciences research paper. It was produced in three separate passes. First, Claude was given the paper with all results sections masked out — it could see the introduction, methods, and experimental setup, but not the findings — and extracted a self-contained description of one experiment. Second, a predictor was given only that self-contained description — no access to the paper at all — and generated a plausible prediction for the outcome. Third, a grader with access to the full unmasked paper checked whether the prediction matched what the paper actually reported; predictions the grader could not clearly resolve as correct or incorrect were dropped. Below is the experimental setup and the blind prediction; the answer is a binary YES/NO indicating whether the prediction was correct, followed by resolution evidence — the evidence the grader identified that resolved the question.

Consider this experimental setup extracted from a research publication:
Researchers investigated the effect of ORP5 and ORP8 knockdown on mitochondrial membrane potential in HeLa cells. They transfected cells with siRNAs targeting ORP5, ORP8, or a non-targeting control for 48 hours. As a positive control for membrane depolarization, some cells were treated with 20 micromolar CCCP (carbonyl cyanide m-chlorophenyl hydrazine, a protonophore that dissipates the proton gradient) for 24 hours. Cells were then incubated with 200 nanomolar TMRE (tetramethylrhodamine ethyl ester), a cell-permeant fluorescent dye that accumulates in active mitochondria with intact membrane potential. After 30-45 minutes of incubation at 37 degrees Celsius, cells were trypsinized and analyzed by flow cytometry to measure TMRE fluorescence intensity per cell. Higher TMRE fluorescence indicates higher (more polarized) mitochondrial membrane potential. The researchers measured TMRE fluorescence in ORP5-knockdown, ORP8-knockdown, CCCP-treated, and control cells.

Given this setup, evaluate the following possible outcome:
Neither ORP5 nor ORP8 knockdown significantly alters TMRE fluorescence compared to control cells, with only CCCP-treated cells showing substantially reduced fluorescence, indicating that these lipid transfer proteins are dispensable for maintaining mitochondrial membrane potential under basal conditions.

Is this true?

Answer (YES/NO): YES